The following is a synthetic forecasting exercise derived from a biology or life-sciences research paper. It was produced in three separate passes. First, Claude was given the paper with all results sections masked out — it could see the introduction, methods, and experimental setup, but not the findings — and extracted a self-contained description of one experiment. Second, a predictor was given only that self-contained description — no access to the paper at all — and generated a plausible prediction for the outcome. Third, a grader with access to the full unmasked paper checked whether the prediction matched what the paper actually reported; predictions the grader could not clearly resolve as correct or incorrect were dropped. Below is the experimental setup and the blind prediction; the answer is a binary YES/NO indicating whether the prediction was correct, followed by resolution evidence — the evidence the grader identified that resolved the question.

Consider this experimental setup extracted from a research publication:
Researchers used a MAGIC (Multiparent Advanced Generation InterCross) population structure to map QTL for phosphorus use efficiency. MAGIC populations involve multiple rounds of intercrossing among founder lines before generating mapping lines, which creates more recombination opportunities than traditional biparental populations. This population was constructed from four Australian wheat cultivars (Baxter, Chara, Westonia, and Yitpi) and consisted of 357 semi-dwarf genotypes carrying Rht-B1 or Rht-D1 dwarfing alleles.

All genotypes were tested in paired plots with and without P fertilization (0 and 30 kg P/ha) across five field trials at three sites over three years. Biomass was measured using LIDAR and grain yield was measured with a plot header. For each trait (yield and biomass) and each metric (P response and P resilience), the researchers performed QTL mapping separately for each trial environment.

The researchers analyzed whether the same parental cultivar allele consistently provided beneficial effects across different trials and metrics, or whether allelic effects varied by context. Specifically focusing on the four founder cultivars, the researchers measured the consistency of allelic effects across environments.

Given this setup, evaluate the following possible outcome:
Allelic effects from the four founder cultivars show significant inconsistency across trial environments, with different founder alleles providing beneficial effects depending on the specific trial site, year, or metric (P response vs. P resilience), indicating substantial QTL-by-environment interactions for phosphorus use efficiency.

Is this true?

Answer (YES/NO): YES